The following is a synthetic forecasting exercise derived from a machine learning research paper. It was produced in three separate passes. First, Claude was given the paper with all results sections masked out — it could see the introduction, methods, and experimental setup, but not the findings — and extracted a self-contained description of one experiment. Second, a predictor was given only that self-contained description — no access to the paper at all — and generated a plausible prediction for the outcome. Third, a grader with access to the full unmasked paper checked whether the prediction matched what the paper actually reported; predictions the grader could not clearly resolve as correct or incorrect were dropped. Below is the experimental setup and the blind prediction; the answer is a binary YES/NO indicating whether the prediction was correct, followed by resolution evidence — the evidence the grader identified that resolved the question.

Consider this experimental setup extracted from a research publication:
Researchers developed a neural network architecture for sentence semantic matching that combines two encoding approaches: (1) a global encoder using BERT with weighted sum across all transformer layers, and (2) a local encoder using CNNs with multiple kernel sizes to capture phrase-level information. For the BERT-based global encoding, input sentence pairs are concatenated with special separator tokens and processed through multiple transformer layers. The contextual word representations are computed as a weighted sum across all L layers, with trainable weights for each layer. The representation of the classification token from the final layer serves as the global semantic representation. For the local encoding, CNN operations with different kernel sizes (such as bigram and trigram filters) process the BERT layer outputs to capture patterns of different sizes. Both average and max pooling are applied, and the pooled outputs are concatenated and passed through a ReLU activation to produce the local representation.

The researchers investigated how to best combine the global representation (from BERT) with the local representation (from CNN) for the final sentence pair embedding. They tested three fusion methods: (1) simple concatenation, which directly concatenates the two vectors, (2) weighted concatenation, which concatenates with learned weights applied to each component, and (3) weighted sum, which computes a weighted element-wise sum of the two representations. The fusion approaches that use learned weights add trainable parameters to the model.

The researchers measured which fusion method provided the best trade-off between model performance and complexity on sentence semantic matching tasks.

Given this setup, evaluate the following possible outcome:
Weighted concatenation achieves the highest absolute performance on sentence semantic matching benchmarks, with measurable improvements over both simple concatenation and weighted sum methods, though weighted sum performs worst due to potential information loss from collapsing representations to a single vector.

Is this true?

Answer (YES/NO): NO